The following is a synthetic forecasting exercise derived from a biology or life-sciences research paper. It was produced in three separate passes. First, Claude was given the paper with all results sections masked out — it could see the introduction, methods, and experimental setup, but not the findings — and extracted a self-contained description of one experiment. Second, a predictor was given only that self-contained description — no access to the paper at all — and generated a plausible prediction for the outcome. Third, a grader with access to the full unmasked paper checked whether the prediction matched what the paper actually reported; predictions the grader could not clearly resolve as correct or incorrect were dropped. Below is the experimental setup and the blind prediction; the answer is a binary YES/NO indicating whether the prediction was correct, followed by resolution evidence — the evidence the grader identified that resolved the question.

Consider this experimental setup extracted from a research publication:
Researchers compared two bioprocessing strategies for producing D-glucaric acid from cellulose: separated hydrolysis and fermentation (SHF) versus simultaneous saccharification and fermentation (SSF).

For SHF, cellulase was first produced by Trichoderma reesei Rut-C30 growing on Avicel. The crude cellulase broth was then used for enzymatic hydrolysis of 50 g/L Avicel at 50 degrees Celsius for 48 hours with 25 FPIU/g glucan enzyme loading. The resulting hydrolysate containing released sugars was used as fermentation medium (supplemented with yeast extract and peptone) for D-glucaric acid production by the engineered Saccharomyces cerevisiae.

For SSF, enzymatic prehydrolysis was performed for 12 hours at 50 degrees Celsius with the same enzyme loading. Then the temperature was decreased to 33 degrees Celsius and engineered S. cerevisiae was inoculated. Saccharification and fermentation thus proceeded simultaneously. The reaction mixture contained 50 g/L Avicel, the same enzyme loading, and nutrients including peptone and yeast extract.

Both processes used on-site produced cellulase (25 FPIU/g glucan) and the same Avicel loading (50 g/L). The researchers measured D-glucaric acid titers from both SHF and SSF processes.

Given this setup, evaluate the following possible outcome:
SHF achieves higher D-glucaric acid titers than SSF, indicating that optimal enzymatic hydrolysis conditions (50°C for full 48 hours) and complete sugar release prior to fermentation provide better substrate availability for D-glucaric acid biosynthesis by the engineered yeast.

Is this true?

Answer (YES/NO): YES